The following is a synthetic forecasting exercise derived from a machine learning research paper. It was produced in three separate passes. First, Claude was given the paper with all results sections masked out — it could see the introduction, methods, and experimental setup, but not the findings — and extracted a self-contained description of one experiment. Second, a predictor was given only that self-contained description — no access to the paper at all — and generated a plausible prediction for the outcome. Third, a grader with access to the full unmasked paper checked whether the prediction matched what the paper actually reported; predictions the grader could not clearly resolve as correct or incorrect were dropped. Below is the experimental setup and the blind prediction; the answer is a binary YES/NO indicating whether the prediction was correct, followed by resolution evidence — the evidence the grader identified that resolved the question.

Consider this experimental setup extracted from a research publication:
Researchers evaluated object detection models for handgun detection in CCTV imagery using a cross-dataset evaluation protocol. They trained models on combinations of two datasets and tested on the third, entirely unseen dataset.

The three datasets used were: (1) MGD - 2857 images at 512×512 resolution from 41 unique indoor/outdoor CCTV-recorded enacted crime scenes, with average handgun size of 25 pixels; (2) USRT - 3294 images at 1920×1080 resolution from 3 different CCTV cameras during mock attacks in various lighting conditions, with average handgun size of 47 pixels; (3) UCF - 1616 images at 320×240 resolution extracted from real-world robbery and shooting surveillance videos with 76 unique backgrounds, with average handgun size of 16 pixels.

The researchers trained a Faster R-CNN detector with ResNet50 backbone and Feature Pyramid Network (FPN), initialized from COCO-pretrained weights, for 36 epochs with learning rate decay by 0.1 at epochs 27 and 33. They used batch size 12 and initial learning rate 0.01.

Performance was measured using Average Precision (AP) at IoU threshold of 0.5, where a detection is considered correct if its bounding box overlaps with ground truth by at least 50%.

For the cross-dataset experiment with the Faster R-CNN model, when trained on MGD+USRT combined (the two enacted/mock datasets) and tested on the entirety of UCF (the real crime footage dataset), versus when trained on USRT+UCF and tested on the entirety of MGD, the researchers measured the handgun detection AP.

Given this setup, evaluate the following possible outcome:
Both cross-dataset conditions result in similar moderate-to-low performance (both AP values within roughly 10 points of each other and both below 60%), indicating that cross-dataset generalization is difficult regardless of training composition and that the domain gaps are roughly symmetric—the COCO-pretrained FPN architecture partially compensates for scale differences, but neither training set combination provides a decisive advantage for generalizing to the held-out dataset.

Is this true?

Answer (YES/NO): NO